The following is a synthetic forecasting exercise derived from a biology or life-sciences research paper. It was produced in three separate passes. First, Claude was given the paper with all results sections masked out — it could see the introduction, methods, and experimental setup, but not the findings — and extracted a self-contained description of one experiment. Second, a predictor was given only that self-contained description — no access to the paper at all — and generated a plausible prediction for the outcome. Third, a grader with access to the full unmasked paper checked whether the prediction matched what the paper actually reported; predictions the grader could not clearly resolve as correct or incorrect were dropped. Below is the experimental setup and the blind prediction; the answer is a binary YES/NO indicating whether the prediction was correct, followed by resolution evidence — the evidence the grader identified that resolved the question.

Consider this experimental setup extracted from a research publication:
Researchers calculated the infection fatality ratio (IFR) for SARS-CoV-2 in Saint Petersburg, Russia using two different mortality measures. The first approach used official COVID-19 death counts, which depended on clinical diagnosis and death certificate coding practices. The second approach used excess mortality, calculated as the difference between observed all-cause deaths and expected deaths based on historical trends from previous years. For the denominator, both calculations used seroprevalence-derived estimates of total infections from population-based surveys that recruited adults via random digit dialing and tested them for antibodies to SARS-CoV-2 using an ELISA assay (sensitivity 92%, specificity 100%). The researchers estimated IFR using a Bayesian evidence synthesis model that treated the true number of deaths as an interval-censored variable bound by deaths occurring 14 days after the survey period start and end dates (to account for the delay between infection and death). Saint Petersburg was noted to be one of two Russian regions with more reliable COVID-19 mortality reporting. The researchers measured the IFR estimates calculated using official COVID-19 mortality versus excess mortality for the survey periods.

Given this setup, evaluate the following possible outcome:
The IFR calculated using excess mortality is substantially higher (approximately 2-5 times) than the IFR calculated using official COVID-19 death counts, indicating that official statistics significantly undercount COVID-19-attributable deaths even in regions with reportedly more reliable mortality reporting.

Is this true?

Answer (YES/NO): YES